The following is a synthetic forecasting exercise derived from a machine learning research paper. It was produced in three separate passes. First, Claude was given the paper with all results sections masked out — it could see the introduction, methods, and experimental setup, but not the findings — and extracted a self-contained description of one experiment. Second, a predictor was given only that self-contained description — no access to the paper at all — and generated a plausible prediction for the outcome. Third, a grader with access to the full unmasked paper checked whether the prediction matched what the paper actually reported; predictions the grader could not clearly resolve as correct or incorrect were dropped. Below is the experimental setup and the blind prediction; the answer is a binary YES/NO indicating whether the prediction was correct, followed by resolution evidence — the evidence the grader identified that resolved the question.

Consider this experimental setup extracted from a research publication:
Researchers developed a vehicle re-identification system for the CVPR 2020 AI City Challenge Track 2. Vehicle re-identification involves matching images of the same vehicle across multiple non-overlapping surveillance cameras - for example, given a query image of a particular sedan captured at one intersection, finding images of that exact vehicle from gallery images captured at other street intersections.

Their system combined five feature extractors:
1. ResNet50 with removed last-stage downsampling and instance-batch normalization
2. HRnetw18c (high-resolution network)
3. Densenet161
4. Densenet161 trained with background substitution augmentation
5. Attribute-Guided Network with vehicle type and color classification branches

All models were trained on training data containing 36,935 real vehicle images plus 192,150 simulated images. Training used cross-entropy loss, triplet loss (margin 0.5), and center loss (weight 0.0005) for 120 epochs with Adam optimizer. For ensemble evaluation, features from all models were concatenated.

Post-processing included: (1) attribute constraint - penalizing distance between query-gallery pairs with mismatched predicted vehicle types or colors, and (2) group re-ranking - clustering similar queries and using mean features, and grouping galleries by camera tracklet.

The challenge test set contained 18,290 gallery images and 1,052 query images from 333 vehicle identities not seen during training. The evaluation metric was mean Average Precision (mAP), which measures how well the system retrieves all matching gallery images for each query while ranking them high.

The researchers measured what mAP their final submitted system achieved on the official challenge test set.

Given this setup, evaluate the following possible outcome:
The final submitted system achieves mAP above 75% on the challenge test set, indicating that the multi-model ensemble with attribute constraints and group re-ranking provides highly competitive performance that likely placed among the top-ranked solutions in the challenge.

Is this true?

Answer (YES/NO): NO